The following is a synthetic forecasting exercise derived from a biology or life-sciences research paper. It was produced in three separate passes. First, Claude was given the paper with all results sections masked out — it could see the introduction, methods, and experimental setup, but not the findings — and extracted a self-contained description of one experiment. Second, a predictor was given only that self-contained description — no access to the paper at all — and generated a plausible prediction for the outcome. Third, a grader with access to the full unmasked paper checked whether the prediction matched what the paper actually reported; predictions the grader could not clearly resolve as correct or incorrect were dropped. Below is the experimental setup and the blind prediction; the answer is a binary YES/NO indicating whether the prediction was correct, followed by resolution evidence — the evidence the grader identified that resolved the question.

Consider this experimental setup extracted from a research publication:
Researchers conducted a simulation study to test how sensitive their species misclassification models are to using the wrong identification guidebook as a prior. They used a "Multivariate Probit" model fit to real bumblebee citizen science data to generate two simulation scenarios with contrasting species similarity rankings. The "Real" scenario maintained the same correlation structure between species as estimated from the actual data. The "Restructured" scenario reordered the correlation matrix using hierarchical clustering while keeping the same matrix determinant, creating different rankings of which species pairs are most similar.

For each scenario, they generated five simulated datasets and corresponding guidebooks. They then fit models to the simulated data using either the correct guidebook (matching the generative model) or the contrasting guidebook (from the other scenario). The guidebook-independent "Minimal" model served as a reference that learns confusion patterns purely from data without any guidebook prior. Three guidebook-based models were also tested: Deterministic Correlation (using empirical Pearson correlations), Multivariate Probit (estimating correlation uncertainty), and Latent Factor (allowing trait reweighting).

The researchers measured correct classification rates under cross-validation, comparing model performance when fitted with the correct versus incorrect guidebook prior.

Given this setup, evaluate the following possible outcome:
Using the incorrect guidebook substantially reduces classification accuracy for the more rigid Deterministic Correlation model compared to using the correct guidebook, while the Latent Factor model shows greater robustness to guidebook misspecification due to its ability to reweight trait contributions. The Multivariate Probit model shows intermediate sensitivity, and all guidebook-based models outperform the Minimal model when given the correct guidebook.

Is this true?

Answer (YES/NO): NO